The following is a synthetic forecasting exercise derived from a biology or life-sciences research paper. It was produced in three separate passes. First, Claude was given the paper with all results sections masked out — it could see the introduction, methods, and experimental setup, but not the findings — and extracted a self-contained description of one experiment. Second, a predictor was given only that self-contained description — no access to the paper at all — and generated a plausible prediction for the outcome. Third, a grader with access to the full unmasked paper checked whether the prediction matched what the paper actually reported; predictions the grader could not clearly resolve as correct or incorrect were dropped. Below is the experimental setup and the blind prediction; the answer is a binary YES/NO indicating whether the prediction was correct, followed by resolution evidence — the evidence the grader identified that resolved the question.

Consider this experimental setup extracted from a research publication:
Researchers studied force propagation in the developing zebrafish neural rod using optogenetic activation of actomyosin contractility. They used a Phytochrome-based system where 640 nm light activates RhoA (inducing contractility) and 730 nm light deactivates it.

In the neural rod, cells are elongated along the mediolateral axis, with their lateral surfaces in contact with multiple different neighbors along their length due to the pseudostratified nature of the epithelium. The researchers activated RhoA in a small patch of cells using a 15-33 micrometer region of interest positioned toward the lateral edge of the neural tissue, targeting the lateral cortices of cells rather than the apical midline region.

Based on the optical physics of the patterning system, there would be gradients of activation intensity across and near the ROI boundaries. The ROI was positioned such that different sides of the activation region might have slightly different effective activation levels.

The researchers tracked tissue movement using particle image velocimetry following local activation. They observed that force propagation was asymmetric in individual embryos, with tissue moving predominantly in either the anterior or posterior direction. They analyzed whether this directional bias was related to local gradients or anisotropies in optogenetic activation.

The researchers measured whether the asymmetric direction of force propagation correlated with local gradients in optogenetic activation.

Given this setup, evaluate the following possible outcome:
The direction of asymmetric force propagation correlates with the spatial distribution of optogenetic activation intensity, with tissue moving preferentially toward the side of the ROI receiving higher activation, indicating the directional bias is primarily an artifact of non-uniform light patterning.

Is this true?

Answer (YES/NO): NO